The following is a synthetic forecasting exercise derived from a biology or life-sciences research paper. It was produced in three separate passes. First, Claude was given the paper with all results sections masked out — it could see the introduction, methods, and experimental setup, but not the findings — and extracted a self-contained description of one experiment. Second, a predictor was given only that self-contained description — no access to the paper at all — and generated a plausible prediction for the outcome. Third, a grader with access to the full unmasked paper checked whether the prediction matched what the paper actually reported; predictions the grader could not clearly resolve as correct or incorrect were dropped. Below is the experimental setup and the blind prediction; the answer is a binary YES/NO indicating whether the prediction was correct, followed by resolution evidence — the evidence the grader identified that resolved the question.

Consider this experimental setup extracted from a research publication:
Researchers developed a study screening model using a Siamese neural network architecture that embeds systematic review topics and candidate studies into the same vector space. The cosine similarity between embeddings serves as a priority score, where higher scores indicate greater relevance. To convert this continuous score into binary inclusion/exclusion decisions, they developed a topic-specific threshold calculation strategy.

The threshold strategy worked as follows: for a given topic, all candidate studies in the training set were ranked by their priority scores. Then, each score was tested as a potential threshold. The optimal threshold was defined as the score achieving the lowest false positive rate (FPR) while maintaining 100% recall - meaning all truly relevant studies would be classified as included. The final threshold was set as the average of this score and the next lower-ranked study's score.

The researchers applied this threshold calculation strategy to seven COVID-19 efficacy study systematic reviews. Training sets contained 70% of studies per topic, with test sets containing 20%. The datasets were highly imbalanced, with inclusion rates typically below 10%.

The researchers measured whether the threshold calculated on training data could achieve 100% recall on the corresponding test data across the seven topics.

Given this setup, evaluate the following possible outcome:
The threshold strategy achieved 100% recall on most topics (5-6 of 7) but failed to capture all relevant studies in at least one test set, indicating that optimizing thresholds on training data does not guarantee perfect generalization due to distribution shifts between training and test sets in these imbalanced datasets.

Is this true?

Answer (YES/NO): NO